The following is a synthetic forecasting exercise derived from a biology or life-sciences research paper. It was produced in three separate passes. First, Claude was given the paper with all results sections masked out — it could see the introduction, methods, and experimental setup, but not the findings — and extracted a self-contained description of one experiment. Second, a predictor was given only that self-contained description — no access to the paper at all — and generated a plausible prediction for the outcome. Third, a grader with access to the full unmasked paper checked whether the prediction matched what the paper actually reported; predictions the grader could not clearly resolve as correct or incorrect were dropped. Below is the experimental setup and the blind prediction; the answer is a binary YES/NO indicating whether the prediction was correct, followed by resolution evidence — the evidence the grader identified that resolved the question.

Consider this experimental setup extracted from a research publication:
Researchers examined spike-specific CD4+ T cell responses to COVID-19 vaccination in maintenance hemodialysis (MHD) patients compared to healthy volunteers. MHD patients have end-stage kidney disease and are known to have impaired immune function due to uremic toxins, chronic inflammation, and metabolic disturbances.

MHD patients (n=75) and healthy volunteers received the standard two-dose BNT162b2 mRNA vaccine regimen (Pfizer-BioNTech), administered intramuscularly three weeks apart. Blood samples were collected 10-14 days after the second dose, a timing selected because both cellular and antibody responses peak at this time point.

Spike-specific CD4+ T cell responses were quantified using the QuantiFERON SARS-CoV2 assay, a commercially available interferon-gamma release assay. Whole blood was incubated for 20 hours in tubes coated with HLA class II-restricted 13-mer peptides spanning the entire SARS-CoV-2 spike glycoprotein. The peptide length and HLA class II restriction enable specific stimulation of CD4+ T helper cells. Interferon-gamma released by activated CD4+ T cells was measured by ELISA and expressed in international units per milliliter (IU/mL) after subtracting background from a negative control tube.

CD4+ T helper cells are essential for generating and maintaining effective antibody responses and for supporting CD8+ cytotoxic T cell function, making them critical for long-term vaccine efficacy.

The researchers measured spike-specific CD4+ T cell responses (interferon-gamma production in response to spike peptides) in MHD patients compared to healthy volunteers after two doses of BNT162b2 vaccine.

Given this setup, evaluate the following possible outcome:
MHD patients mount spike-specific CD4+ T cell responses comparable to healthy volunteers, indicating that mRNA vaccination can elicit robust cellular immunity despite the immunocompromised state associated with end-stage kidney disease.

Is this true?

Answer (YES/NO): NO